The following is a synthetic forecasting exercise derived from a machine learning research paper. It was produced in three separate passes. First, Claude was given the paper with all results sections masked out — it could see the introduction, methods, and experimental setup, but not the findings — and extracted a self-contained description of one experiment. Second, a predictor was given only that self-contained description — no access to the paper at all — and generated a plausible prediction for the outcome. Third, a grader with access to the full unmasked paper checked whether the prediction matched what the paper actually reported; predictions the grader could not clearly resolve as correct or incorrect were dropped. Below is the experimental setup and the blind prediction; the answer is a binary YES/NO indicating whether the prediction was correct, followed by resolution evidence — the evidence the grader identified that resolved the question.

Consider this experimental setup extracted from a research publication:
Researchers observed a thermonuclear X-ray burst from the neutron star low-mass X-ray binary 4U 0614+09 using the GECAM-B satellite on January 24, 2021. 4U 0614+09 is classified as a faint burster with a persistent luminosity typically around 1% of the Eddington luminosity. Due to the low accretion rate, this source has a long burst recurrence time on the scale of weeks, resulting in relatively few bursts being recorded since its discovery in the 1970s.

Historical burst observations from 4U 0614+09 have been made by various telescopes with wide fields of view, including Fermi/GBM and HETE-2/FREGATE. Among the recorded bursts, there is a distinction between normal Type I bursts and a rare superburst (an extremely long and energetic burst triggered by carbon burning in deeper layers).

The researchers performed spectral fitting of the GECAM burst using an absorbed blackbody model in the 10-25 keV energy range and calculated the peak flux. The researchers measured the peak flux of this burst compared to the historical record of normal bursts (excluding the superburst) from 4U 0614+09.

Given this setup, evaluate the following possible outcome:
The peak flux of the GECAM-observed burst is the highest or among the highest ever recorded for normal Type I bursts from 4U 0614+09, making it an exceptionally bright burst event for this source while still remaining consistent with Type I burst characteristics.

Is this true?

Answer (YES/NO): YES